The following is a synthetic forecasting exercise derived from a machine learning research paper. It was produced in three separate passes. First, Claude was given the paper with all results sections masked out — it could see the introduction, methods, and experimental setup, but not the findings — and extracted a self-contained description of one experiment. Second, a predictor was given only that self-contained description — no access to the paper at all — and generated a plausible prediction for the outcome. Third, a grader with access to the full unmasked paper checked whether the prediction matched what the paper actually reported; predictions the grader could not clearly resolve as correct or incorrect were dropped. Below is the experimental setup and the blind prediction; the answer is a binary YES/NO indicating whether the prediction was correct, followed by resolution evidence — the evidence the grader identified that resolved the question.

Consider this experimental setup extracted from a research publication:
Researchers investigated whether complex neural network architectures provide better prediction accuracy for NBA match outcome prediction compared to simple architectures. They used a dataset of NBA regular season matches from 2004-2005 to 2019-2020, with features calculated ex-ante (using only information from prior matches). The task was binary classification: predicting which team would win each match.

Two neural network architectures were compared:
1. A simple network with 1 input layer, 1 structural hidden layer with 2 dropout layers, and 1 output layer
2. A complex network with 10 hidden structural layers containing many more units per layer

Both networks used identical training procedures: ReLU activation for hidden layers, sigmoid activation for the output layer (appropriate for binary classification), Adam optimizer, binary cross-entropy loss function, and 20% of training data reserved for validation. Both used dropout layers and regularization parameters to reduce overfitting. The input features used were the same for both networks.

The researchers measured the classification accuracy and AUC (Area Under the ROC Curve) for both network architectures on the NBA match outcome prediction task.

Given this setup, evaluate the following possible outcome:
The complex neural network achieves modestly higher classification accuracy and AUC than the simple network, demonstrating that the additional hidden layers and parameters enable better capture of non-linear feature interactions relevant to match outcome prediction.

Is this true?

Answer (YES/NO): NO